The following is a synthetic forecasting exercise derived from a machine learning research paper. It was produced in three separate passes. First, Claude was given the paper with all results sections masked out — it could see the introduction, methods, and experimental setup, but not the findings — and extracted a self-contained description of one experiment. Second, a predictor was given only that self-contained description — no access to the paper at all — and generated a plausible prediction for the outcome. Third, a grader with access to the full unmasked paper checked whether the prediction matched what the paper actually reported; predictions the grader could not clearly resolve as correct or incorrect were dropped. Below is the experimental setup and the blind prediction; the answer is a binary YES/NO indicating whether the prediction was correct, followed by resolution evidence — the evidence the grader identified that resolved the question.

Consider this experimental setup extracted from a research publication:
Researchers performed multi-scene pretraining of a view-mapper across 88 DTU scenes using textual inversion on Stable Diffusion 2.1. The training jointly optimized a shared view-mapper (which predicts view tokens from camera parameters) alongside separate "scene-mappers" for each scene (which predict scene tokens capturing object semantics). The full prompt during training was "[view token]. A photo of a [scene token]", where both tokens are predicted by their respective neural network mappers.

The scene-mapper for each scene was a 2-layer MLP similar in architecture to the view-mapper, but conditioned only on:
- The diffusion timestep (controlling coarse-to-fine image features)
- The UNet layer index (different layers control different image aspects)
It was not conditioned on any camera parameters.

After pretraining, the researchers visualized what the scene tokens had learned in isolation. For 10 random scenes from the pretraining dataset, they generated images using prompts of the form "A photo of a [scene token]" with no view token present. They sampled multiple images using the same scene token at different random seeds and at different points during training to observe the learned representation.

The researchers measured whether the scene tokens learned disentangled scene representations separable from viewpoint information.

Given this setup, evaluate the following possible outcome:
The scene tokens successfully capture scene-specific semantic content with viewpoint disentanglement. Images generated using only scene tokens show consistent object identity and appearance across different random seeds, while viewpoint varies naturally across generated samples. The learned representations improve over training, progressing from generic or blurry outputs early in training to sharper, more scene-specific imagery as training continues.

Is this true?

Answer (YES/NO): NO